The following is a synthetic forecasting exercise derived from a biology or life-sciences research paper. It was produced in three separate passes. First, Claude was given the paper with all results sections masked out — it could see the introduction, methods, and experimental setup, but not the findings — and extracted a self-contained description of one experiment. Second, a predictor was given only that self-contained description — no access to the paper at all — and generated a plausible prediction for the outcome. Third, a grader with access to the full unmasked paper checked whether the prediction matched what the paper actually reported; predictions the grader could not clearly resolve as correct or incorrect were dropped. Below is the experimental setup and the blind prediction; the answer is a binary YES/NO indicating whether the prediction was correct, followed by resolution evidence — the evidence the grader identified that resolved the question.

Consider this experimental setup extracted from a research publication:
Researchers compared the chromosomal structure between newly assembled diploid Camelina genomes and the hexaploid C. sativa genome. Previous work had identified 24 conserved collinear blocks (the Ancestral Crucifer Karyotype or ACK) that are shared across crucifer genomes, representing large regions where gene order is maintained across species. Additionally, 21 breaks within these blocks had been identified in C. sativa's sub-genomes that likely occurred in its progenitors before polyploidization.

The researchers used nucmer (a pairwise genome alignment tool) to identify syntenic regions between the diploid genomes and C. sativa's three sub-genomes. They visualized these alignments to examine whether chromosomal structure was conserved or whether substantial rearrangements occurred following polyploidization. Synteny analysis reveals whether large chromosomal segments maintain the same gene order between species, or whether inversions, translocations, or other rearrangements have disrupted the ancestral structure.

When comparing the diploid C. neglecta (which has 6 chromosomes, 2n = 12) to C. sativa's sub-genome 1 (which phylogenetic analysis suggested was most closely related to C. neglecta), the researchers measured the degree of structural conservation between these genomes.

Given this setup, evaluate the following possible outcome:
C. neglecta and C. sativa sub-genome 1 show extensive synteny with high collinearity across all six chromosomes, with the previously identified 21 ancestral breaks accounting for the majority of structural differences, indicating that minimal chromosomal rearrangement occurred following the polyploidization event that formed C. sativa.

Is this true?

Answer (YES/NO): NO